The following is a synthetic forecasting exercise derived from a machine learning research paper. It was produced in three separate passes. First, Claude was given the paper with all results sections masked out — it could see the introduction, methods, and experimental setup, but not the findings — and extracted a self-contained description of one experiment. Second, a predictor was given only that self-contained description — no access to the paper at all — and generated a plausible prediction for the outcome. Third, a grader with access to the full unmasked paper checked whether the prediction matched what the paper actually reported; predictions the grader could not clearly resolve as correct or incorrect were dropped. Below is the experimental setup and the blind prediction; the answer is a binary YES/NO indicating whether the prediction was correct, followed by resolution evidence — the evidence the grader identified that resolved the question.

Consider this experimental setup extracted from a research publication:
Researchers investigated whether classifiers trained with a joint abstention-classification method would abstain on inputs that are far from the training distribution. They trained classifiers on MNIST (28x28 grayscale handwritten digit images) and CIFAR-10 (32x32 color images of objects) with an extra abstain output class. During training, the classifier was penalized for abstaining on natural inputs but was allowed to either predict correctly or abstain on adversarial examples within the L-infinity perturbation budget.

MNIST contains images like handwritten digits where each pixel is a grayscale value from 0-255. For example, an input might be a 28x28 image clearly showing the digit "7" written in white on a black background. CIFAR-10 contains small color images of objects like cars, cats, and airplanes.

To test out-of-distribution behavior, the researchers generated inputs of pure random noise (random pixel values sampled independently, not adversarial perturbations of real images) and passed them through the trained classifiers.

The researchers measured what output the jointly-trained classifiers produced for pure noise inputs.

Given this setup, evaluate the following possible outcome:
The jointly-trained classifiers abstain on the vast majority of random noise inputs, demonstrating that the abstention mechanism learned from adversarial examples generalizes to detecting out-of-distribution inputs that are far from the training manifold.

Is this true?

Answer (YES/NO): YES